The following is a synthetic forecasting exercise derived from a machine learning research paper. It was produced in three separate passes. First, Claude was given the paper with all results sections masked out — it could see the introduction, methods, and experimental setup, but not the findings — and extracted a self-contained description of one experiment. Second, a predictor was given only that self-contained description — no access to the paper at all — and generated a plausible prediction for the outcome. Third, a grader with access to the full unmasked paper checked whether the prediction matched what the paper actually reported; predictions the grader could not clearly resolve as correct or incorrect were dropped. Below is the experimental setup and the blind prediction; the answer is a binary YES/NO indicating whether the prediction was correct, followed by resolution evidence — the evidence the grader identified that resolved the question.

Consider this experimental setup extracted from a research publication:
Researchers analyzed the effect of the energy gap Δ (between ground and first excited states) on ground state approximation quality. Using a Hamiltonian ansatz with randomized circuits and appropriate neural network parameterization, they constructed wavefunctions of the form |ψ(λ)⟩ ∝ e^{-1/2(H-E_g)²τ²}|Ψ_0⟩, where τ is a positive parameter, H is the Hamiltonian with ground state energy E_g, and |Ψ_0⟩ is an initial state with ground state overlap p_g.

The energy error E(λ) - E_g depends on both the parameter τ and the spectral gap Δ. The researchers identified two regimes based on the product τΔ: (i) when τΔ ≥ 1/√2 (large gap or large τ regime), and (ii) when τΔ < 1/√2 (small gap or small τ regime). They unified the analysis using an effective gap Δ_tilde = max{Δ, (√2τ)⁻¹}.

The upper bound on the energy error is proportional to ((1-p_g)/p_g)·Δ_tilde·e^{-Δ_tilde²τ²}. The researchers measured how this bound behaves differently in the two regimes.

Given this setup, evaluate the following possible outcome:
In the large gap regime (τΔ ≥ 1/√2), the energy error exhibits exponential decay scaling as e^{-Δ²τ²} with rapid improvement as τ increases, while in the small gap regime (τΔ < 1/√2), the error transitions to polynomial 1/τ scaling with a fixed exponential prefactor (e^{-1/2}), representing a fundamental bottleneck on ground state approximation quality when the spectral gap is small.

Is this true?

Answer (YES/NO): YES